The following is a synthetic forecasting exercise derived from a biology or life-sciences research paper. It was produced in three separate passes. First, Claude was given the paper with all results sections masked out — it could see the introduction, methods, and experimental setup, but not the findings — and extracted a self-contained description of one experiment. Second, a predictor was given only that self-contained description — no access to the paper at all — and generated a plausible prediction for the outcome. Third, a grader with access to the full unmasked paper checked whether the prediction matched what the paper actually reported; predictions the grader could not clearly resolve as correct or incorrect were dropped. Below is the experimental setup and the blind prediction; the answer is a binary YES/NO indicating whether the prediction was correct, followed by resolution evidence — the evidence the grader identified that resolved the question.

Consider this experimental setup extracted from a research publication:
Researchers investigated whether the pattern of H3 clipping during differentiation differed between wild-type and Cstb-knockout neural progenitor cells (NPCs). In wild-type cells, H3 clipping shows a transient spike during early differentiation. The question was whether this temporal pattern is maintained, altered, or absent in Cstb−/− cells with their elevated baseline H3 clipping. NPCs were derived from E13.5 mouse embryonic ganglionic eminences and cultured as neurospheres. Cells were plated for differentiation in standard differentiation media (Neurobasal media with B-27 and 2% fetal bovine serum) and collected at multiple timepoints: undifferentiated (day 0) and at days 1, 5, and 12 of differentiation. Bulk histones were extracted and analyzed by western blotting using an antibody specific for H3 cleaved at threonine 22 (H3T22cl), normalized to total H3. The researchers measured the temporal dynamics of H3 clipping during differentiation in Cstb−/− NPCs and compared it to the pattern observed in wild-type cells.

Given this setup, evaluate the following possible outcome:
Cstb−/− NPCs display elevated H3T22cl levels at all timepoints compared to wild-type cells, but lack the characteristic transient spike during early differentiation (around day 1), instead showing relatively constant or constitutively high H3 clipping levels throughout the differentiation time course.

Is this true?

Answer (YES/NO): YES